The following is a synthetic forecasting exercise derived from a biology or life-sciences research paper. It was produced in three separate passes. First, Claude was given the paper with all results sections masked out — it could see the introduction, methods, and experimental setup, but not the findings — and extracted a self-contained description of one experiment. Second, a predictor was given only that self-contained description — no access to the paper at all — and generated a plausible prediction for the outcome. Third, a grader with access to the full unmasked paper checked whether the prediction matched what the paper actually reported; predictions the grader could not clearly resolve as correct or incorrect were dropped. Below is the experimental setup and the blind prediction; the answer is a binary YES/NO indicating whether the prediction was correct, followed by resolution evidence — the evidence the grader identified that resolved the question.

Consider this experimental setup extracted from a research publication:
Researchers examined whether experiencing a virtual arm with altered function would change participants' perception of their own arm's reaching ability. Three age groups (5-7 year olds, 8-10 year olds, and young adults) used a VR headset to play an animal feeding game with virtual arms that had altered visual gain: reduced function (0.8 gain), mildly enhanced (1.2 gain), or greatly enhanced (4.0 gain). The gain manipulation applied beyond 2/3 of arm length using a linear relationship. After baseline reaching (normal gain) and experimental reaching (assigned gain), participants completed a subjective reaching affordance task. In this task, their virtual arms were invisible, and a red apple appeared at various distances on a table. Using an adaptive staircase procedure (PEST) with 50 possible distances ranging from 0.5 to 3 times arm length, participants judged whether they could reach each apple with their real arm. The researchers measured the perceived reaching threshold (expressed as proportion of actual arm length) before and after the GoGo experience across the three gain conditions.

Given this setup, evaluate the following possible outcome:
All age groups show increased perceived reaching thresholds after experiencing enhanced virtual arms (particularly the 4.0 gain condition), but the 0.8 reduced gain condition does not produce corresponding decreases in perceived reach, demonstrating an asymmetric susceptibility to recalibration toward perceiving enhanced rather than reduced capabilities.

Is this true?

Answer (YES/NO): YES